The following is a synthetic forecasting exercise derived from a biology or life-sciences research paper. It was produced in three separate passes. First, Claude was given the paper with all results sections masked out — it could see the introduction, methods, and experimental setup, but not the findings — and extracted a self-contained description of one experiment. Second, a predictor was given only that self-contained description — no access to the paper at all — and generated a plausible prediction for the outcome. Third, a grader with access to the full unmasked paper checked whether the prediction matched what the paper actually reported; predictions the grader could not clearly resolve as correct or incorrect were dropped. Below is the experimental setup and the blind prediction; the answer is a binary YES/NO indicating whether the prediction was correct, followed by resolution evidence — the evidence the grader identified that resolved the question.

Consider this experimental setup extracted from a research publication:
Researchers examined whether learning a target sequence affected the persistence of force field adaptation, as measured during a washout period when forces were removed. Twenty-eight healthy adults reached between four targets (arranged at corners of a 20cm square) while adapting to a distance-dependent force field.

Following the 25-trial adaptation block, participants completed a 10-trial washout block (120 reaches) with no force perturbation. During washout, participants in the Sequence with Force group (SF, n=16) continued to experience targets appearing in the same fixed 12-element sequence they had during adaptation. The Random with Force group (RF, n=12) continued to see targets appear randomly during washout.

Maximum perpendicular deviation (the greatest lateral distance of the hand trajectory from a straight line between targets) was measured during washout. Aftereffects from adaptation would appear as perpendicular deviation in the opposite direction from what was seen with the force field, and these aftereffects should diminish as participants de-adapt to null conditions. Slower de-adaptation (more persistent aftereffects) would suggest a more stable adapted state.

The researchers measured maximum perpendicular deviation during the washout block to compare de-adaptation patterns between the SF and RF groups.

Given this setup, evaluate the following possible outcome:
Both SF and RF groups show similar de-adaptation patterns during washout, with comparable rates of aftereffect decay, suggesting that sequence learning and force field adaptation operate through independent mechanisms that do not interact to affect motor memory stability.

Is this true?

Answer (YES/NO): YES